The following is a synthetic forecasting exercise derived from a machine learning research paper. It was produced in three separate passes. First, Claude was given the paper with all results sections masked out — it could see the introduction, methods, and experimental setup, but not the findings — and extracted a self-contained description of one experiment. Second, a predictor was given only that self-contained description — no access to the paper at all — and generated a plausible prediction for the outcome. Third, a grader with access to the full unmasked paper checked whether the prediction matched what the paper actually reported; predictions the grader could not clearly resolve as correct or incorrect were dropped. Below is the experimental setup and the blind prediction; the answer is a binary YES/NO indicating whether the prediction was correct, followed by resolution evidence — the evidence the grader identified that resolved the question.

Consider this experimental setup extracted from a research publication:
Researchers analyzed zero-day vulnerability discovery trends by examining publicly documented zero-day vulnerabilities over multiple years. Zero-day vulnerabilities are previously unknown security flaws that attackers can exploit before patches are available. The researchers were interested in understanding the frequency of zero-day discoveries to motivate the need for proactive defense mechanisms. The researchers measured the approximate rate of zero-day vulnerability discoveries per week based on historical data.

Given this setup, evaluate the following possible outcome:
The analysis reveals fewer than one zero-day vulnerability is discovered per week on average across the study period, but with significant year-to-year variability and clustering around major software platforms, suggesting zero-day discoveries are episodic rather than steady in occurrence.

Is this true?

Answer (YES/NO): NO